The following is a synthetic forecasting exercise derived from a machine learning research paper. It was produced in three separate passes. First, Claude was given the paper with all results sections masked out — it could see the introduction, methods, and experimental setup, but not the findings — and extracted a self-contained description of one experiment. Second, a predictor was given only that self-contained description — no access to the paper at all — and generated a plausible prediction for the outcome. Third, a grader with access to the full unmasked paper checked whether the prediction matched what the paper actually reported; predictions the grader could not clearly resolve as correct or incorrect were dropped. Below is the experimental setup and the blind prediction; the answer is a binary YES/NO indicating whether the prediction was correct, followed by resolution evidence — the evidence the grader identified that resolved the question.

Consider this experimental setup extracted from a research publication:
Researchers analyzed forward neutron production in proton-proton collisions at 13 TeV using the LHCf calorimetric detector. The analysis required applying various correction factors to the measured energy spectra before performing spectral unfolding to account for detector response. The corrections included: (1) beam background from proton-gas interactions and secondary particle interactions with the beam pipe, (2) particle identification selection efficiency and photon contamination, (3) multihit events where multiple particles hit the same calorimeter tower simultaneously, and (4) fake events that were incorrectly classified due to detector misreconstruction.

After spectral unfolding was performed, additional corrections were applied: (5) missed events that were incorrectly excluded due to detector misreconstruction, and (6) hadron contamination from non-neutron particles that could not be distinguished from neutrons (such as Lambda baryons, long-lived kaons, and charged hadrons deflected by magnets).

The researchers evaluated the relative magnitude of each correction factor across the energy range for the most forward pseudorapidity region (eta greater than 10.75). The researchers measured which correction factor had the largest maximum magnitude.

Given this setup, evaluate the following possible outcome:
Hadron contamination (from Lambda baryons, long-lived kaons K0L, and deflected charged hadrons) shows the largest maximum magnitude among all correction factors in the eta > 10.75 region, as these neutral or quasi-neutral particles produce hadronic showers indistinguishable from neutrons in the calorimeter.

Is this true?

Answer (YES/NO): NO